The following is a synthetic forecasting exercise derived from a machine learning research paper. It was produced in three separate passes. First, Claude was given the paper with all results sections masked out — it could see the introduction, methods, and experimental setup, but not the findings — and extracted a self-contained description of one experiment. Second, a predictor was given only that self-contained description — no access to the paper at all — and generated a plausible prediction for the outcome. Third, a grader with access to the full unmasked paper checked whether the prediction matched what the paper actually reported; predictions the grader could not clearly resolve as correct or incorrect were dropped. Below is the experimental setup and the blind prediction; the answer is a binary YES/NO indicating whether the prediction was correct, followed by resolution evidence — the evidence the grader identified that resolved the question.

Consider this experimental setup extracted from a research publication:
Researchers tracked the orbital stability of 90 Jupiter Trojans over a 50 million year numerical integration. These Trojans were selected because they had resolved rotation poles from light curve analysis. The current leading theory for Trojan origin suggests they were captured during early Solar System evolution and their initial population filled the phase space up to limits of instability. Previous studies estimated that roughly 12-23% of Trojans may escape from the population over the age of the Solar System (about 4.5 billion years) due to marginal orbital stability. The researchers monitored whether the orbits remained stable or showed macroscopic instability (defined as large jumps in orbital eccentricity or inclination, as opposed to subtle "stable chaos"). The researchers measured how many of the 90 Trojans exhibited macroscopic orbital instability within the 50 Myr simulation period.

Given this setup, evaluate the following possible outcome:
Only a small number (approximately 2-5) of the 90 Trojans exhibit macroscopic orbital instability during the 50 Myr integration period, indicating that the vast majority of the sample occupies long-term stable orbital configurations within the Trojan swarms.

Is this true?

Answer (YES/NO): YES